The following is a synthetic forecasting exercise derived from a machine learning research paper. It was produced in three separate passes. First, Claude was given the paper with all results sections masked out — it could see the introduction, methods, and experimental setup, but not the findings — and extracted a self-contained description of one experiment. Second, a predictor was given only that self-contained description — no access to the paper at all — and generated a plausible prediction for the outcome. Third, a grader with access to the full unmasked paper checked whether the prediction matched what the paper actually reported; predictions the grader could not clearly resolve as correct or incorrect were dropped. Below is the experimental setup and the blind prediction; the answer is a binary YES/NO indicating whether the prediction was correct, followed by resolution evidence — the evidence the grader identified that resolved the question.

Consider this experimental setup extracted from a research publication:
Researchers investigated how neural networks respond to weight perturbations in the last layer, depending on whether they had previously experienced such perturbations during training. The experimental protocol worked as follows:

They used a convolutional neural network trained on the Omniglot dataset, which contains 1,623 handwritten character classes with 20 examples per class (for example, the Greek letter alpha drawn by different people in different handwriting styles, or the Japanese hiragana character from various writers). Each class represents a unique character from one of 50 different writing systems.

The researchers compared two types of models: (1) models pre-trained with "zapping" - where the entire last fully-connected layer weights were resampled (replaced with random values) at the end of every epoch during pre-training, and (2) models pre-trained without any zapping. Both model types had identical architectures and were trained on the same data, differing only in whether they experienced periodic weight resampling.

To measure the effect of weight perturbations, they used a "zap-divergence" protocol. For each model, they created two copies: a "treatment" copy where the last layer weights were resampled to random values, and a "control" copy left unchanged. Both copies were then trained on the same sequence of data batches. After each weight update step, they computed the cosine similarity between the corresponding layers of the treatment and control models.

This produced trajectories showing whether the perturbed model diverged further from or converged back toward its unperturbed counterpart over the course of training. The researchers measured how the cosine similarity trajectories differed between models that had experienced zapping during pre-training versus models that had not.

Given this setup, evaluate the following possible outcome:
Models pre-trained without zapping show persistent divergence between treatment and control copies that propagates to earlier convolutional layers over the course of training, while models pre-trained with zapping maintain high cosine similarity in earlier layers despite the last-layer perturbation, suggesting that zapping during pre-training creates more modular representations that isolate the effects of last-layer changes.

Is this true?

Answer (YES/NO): YES